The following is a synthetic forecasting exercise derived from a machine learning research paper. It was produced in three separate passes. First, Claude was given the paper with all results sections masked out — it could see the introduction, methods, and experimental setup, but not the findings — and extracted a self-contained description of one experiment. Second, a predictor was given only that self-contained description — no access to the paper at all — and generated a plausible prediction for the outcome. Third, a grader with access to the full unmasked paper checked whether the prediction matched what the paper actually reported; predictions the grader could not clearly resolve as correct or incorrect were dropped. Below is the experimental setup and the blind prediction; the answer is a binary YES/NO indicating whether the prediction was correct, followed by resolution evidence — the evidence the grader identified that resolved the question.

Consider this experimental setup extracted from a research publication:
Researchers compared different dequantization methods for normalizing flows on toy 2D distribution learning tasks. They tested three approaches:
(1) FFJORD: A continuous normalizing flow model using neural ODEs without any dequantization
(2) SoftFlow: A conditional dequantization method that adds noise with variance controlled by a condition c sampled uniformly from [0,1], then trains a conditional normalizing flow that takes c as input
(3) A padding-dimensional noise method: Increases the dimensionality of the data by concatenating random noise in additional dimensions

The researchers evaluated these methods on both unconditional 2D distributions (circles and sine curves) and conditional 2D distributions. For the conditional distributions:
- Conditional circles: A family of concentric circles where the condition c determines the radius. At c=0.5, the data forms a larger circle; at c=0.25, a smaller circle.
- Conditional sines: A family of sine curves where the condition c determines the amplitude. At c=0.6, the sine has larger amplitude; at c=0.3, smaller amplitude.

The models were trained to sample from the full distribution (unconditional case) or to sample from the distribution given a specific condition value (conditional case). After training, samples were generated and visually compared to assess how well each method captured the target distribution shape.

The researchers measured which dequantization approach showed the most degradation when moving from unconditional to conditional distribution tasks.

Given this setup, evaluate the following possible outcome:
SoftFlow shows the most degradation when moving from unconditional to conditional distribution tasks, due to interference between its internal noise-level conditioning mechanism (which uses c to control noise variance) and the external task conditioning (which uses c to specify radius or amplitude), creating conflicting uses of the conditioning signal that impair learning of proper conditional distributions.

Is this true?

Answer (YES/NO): YES